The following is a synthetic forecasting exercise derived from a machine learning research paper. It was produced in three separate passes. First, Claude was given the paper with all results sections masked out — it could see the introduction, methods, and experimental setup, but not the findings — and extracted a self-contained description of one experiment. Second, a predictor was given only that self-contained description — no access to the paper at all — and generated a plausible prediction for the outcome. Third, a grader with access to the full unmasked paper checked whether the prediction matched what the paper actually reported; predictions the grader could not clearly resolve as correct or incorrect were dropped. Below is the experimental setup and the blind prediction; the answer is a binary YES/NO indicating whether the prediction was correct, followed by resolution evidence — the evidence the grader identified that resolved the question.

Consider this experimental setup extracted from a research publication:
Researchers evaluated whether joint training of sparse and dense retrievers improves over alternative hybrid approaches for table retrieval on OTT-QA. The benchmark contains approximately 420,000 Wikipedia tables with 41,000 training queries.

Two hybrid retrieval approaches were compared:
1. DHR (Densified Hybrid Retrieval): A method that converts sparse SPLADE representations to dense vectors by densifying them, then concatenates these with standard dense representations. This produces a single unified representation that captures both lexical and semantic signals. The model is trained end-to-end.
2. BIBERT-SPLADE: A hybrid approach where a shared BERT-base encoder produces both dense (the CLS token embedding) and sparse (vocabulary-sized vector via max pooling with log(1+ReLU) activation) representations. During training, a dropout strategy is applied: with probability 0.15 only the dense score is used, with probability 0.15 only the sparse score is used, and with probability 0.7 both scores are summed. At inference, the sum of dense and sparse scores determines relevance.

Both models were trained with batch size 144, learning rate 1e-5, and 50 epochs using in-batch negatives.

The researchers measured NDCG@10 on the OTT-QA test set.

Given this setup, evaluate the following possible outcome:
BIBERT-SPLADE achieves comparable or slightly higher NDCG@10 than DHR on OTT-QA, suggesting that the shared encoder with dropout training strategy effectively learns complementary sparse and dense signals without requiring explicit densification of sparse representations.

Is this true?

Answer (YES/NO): YES